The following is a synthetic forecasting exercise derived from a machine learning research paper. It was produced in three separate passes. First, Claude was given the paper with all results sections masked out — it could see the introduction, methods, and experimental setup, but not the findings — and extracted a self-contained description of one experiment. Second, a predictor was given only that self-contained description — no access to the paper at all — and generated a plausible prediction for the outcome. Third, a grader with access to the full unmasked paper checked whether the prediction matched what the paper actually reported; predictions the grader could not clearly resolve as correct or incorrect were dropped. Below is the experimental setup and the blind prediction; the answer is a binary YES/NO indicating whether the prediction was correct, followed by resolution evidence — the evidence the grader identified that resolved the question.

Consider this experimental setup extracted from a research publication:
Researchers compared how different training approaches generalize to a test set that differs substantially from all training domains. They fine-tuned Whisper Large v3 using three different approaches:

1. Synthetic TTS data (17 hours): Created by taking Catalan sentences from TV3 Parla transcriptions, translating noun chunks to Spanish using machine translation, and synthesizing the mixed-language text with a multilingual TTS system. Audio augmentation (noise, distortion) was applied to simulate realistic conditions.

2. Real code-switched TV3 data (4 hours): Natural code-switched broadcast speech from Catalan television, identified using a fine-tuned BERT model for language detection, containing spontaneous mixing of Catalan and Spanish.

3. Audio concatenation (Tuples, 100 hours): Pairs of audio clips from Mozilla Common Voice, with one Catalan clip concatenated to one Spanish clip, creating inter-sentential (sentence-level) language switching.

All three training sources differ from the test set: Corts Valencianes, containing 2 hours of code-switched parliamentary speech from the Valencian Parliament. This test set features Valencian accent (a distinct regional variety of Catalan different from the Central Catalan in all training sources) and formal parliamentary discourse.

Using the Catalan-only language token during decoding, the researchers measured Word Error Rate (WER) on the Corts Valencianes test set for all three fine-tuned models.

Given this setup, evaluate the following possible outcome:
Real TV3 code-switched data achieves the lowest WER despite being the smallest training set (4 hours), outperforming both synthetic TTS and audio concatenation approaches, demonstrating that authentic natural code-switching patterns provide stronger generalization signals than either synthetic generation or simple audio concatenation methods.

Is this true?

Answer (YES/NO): NO